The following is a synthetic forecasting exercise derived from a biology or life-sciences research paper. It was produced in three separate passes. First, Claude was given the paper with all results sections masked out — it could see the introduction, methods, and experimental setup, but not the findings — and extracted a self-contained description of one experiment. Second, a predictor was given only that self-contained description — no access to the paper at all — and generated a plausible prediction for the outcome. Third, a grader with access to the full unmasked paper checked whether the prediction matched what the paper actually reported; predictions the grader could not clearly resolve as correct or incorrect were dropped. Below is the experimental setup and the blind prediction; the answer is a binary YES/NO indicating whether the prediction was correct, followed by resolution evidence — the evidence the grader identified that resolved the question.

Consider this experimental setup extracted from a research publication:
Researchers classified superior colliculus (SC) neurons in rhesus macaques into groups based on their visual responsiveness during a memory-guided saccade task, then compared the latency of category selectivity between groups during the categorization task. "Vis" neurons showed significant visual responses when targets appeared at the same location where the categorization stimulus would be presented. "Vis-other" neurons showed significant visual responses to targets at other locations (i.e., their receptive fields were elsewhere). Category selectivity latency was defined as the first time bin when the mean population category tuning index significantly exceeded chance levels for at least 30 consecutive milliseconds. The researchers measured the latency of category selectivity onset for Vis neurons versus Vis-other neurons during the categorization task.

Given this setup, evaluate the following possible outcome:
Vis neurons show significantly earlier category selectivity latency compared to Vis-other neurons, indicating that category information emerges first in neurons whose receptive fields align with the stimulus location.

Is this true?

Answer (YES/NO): YES